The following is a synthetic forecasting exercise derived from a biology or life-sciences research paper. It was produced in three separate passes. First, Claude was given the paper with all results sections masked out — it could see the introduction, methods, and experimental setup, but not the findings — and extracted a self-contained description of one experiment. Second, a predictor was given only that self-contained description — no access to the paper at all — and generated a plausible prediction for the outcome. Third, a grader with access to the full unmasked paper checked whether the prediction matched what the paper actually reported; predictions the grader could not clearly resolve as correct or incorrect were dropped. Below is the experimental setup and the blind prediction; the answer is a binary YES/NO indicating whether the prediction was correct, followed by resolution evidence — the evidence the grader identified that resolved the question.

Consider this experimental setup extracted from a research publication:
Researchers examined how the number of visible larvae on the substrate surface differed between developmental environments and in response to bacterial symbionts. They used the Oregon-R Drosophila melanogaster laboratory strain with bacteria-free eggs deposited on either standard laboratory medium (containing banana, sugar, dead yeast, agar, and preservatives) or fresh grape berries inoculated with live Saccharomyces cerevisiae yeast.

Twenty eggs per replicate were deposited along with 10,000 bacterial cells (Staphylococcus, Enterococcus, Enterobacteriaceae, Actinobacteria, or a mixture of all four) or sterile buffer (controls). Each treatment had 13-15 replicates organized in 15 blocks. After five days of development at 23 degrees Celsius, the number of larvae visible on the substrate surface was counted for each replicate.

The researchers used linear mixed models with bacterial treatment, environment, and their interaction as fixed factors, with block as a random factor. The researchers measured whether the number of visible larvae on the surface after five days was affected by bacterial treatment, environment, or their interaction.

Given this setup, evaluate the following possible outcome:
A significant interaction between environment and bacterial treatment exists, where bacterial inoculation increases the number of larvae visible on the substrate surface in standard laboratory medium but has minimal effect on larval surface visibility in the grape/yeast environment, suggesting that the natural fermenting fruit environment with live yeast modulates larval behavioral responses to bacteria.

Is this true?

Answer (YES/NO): YES